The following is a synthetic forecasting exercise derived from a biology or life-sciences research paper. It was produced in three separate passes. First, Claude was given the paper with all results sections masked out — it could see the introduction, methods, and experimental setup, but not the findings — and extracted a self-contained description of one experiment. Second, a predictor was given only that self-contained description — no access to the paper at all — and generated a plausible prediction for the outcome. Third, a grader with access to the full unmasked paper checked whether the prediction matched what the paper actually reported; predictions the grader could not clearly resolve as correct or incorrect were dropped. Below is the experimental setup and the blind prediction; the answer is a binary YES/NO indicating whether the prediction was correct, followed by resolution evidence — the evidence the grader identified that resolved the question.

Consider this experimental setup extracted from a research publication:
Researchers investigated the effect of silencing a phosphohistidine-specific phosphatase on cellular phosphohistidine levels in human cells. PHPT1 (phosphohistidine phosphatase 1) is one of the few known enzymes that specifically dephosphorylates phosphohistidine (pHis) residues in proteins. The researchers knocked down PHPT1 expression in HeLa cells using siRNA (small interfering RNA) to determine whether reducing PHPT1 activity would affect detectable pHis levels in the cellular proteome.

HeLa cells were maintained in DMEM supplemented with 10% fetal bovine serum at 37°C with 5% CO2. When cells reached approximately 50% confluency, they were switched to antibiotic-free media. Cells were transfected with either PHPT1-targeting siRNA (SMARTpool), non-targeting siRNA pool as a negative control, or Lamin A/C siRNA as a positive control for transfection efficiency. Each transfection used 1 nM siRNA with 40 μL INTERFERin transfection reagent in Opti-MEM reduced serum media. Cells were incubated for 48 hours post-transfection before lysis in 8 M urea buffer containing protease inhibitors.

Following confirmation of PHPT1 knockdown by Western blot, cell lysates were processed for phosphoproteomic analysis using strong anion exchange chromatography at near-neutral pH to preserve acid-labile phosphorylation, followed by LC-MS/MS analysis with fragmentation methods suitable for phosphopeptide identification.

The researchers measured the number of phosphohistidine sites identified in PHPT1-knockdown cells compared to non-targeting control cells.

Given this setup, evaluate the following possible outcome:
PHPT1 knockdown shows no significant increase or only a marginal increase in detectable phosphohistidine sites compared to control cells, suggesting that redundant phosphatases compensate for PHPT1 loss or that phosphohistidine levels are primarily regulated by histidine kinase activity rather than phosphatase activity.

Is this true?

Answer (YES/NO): YES